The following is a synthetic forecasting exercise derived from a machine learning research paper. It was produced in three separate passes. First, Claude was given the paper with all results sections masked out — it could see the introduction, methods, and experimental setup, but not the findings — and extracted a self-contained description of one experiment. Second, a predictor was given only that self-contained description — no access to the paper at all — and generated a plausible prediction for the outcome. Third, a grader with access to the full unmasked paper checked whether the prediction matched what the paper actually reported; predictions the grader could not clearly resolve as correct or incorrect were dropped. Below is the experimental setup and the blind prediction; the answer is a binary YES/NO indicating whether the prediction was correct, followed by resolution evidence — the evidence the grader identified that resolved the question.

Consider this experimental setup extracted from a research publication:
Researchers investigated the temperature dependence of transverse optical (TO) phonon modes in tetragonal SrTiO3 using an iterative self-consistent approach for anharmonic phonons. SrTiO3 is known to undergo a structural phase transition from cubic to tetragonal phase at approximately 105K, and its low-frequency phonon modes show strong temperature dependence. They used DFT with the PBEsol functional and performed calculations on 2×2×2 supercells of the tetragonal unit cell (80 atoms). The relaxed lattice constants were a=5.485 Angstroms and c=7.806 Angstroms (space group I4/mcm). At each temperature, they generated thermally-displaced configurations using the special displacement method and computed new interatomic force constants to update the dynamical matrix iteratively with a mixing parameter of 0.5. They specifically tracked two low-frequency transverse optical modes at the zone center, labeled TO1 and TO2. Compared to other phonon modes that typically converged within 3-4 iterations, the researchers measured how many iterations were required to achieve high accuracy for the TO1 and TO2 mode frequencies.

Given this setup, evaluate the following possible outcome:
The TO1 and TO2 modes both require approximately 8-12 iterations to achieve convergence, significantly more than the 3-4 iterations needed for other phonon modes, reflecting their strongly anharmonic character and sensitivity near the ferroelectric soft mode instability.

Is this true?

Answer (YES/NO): YES